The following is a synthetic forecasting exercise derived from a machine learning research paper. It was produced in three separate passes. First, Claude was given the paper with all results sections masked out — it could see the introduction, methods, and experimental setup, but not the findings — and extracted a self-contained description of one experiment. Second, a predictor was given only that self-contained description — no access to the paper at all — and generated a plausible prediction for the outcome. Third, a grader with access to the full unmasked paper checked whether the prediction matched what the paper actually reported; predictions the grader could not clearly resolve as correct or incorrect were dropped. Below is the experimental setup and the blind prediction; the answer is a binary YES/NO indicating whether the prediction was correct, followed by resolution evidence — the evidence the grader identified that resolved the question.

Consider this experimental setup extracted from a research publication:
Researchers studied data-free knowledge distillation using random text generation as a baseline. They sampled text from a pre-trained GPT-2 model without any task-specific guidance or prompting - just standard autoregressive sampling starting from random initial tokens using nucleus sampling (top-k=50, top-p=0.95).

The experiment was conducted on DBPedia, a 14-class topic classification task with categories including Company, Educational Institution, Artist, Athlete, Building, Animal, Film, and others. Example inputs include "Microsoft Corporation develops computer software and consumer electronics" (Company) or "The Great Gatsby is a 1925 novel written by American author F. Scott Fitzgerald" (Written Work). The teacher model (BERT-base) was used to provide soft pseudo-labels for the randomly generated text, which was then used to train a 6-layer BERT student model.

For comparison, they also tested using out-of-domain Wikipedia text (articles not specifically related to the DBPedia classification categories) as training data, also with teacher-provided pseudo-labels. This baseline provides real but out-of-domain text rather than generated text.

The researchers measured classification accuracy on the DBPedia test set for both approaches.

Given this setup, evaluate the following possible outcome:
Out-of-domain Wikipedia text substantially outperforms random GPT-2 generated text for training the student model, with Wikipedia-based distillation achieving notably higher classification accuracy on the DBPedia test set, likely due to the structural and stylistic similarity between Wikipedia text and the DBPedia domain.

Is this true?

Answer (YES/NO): YES